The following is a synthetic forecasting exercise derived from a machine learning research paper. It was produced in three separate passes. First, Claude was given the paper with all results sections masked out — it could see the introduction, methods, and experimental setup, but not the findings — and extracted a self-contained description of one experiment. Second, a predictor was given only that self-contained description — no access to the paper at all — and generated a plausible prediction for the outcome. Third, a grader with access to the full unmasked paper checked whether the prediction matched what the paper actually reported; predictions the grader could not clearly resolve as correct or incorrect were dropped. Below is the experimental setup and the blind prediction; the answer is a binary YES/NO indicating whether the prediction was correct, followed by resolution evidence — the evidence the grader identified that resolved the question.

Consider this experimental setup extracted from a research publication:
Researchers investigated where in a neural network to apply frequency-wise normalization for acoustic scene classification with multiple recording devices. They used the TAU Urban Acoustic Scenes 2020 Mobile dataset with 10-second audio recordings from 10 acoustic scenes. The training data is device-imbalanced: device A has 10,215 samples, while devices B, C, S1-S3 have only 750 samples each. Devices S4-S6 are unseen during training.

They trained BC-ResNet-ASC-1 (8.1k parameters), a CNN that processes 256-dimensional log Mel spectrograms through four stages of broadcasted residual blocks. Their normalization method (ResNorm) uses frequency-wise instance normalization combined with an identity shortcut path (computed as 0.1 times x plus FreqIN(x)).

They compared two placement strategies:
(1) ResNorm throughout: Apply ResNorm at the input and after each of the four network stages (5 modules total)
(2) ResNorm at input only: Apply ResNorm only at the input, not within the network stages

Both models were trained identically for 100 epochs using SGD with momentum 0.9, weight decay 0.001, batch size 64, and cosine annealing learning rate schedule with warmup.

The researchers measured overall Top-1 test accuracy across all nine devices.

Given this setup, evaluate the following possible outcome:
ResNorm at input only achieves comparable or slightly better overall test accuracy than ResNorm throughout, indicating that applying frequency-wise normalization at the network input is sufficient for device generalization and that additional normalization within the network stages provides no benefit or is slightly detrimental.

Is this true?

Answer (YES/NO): YES